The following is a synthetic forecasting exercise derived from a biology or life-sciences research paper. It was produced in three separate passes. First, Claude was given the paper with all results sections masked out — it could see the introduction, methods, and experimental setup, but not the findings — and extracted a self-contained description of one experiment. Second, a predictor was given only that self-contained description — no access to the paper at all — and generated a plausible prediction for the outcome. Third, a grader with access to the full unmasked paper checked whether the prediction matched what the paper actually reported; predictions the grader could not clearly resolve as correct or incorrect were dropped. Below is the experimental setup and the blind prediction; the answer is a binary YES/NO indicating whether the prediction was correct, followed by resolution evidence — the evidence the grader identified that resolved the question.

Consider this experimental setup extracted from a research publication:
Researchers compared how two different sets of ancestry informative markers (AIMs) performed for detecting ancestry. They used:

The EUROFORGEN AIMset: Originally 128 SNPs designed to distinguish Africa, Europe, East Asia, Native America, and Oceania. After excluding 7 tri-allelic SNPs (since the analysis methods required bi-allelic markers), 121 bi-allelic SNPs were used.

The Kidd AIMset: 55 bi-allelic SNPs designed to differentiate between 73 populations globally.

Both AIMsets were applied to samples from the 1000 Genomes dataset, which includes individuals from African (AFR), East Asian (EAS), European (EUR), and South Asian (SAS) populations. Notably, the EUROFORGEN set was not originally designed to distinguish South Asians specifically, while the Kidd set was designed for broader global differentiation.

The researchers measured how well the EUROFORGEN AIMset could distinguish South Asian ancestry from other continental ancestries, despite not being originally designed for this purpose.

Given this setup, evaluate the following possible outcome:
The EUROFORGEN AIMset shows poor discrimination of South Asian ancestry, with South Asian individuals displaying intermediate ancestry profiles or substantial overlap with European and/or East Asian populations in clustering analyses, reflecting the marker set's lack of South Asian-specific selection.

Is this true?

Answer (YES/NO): NO